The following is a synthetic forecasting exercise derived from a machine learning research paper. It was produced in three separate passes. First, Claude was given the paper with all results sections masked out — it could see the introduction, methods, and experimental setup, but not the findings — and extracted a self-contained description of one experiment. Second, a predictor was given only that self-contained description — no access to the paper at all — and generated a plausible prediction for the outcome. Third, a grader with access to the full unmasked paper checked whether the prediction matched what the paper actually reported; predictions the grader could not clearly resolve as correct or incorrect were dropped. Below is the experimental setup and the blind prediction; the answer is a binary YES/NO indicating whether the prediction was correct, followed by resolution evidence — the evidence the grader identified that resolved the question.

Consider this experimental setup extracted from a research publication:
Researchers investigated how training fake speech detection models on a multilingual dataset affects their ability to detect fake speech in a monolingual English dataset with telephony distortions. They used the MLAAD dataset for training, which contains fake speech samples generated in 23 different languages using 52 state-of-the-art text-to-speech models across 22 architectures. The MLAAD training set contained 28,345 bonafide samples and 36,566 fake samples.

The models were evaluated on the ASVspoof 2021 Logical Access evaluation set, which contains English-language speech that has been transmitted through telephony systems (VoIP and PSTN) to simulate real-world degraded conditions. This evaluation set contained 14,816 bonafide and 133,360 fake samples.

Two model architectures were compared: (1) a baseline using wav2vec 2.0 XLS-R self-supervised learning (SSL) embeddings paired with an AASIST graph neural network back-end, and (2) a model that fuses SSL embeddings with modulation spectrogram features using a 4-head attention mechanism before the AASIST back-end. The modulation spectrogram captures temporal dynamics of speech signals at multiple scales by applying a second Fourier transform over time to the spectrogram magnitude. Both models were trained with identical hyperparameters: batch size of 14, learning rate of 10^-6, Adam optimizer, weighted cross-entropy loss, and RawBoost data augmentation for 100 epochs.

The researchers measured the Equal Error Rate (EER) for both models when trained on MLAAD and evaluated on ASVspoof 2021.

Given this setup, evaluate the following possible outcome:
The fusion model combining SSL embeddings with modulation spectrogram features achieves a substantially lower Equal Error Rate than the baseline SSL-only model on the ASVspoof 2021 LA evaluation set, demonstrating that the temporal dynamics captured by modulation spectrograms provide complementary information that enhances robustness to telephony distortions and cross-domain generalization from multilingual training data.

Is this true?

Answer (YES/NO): NO